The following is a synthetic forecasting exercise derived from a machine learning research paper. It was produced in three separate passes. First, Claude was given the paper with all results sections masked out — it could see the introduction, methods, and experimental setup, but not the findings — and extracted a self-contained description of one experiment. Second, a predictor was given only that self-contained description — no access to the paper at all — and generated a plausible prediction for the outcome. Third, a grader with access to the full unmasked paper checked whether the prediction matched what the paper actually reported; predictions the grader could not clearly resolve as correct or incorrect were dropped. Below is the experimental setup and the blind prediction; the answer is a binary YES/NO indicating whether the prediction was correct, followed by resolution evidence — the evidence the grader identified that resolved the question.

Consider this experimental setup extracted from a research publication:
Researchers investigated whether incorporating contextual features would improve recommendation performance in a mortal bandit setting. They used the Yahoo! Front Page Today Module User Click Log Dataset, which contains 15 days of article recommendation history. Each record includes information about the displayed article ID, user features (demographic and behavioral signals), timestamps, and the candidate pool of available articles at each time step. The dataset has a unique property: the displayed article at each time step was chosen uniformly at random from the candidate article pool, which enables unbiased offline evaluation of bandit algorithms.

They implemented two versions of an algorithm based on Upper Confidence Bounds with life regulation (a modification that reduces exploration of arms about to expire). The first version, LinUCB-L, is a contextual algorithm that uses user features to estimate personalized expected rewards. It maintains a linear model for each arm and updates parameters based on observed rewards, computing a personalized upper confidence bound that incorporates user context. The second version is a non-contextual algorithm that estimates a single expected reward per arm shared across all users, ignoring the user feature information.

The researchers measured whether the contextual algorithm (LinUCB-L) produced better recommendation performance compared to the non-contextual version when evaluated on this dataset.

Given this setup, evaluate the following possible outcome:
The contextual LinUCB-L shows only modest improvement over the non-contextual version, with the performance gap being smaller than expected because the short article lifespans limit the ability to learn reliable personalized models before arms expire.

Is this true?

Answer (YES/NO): NO